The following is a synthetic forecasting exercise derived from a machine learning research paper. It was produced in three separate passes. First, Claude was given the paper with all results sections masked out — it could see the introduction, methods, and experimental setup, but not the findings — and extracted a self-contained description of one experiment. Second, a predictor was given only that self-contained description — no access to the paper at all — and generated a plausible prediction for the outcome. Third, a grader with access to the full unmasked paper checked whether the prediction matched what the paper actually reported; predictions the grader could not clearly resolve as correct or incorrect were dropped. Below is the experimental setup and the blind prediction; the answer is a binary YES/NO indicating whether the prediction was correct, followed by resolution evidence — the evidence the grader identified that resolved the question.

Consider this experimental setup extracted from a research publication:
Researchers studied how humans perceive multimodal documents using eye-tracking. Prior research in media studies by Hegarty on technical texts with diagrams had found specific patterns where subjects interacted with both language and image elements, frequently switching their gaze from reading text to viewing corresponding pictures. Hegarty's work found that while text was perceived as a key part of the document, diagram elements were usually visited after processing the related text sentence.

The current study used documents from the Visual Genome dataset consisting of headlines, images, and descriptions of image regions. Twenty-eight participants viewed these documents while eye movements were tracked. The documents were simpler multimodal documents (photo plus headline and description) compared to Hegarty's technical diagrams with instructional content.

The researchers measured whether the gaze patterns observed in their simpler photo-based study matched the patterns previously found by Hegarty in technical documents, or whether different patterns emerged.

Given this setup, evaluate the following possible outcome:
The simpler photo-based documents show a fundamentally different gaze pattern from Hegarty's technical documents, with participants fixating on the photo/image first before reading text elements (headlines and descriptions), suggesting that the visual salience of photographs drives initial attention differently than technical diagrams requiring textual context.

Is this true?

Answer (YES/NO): NO